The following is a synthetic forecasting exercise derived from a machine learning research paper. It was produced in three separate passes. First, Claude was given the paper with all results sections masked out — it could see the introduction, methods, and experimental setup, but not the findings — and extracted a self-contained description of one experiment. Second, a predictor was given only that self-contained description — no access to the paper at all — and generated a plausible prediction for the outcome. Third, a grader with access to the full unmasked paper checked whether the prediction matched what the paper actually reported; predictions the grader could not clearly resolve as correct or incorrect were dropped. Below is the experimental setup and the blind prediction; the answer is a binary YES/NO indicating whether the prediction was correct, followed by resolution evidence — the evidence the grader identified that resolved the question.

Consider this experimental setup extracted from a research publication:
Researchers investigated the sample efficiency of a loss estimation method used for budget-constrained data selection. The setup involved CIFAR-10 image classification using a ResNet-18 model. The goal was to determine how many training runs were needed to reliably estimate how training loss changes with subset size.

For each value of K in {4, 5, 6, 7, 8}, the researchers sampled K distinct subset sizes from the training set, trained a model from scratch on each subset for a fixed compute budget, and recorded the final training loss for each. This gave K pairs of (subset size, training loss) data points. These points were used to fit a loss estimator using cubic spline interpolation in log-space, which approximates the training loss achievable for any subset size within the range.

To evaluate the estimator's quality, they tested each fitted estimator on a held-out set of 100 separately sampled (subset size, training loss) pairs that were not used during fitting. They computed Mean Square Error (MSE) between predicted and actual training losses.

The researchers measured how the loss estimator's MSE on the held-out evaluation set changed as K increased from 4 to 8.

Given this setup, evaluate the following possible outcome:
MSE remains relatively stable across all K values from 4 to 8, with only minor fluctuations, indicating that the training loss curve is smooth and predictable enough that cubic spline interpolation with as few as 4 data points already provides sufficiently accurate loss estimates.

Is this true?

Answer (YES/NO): NO